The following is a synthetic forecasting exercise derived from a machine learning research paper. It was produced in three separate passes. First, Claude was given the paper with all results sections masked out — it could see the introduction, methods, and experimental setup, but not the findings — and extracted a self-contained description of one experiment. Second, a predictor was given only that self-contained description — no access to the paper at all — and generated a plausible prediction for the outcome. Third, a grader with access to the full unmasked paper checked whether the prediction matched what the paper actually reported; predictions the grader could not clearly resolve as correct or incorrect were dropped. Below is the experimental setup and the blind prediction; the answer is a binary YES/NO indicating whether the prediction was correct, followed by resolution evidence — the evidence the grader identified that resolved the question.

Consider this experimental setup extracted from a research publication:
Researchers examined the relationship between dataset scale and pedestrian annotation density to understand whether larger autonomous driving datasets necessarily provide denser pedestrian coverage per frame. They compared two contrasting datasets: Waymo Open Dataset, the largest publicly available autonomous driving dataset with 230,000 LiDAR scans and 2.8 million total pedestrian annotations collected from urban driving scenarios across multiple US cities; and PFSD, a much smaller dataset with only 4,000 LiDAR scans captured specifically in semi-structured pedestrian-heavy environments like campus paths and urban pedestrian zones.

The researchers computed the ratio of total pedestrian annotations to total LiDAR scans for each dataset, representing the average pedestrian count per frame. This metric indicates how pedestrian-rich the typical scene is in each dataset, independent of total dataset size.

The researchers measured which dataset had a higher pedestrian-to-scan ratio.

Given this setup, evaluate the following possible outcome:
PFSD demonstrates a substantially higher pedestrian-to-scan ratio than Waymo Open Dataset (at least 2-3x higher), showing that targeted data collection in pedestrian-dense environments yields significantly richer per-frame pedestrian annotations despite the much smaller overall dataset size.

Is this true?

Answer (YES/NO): YES